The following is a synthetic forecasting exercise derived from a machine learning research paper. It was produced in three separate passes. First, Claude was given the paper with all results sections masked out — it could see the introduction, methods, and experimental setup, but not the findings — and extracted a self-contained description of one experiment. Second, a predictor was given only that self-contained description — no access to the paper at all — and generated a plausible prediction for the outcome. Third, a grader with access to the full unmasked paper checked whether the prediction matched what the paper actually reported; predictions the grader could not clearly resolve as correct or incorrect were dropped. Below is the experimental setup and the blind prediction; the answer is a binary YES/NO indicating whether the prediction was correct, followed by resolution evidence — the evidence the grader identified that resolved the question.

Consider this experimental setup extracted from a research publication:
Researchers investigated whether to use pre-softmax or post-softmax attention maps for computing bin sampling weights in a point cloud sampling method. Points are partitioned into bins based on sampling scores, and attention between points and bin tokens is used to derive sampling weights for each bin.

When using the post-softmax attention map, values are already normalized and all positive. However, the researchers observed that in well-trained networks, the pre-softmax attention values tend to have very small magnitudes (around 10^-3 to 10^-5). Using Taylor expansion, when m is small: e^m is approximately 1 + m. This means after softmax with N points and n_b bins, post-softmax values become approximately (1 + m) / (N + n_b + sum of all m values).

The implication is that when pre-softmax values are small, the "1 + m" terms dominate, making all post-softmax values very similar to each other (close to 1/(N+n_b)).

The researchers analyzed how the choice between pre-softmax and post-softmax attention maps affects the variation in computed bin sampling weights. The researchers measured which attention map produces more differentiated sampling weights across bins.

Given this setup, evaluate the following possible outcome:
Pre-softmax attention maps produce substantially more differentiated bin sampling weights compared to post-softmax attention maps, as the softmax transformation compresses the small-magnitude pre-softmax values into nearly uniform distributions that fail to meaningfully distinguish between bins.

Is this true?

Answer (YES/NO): YES